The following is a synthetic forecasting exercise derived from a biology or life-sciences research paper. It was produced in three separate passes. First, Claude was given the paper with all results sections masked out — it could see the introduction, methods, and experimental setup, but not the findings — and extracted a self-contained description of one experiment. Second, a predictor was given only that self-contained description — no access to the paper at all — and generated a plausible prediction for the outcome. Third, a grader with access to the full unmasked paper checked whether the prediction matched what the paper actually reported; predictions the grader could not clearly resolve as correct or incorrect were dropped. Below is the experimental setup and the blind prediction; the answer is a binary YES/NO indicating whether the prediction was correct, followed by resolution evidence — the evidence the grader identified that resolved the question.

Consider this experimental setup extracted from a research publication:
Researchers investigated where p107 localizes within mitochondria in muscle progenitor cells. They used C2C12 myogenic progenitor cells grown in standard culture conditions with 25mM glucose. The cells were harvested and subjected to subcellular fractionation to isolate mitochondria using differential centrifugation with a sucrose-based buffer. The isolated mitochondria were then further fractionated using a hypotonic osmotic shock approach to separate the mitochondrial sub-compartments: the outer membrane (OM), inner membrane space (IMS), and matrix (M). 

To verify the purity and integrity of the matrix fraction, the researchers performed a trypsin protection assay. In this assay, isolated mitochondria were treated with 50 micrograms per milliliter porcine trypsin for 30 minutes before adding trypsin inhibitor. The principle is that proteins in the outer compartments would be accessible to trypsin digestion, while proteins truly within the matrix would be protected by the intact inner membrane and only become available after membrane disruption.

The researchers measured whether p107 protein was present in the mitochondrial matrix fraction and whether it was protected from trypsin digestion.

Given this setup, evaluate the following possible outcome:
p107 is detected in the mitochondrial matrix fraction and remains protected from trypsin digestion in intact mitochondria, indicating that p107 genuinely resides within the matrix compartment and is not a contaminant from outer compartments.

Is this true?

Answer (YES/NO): YES